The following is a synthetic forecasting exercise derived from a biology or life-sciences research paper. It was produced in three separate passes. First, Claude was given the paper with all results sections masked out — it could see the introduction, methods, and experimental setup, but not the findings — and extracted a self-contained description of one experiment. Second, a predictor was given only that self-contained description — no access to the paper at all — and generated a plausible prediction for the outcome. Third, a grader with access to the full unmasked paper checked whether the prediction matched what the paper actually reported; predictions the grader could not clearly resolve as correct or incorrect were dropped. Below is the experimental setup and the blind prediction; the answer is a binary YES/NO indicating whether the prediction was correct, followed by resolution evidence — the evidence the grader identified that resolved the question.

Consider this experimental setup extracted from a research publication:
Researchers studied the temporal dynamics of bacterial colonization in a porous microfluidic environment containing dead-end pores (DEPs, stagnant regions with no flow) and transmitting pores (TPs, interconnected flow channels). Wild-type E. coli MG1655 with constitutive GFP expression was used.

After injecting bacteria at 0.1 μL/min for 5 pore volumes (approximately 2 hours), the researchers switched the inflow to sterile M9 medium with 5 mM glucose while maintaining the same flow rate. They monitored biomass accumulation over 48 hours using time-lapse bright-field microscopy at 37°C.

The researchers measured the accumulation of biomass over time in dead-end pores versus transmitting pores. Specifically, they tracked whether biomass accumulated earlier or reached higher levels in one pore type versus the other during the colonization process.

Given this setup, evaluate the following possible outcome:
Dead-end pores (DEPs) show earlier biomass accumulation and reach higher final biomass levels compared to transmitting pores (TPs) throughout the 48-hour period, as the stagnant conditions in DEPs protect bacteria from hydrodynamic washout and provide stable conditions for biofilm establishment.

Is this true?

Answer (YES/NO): NO